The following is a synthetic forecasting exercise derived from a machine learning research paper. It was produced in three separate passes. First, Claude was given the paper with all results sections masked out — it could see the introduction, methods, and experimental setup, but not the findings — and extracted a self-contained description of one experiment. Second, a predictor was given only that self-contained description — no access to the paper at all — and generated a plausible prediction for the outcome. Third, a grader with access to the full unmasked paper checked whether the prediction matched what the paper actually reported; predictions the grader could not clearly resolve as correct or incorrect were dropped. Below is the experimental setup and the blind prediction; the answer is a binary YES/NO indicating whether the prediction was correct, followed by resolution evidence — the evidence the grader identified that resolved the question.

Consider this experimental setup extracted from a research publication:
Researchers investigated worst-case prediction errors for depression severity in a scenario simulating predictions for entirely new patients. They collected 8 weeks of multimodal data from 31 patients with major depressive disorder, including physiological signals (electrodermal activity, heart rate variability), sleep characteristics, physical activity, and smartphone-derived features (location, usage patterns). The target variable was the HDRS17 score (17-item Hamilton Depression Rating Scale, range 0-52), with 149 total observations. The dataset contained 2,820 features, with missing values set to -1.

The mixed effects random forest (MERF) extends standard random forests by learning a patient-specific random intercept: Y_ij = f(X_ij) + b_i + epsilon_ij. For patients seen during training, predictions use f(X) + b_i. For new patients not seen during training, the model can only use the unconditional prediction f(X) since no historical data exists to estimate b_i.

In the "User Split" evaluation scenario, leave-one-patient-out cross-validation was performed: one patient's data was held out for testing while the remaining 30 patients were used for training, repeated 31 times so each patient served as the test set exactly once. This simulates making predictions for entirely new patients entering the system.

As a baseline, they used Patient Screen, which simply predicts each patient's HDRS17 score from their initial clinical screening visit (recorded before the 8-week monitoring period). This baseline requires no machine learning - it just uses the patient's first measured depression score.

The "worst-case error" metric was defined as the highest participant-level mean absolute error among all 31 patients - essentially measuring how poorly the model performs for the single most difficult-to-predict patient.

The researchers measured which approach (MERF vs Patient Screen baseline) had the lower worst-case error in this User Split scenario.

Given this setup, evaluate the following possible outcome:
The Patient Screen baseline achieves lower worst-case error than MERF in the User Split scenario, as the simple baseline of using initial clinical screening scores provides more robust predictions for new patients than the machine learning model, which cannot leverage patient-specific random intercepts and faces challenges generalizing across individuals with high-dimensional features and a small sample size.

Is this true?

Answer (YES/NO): YES